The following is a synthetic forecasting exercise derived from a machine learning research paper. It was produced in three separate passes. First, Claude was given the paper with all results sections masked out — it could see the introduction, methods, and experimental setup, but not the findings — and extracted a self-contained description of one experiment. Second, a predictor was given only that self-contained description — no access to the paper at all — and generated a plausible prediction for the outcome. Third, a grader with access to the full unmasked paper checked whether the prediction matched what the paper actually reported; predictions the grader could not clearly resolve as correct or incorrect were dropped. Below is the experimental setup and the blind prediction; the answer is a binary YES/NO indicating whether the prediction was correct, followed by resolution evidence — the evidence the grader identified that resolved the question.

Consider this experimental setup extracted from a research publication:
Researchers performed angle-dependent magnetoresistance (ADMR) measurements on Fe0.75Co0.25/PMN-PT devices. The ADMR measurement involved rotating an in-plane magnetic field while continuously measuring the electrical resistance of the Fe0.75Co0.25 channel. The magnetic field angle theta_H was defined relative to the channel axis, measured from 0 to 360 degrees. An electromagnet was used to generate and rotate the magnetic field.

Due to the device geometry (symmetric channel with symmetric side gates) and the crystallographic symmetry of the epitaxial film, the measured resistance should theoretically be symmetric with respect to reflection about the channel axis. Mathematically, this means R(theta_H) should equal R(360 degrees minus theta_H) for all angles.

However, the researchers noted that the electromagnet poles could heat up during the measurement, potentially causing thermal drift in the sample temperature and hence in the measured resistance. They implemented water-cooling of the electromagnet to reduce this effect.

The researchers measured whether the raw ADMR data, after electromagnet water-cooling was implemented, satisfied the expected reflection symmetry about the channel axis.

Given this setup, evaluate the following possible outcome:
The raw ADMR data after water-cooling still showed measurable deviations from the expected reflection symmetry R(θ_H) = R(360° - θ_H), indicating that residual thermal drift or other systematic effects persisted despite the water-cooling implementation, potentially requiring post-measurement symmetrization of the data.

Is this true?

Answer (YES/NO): YES